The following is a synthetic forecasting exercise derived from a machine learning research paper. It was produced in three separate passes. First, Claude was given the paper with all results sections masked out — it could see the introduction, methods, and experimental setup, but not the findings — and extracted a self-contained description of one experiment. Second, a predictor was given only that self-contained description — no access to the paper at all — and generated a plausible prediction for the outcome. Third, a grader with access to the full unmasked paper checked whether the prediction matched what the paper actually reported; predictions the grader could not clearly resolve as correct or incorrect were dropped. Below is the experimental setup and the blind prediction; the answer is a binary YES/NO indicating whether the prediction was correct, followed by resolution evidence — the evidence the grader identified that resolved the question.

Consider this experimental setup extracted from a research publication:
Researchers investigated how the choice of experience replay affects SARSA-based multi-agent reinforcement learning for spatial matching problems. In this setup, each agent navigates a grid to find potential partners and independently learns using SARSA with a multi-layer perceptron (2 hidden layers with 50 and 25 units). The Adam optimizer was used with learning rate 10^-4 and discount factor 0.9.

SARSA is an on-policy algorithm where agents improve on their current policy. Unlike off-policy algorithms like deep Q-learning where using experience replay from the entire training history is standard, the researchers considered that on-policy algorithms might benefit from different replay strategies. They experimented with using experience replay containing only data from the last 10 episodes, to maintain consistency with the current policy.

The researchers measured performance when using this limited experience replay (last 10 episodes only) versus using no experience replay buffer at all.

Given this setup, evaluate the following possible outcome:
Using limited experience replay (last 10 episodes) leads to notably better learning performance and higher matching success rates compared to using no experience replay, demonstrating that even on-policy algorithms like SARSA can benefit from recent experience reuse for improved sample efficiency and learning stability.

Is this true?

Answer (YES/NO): YES